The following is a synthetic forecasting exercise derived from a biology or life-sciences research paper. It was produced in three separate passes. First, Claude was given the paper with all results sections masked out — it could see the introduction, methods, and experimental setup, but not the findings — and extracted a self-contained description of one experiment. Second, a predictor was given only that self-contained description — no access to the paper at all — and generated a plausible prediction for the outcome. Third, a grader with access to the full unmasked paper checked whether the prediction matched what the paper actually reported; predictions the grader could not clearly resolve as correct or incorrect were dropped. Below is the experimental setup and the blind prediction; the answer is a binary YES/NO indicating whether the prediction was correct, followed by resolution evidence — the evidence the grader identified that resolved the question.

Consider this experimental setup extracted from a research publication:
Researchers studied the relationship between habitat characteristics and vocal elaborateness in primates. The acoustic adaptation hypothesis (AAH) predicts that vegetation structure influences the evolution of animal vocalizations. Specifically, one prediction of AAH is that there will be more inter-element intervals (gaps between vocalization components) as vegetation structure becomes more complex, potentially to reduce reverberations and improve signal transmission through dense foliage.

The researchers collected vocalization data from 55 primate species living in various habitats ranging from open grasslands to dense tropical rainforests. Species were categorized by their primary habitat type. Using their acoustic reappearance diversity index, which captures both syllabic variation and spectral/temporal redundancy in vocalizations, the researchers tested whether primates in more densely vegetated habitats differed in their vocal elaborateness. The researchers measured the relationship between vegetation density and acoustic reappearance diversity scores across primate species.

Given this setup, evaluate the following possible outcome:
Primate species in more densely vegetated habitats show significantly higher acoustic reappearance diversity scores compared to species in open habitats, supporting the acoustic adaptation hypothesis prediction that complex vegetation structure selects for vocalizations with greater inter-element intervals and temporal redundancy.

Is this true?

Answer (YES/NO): YES